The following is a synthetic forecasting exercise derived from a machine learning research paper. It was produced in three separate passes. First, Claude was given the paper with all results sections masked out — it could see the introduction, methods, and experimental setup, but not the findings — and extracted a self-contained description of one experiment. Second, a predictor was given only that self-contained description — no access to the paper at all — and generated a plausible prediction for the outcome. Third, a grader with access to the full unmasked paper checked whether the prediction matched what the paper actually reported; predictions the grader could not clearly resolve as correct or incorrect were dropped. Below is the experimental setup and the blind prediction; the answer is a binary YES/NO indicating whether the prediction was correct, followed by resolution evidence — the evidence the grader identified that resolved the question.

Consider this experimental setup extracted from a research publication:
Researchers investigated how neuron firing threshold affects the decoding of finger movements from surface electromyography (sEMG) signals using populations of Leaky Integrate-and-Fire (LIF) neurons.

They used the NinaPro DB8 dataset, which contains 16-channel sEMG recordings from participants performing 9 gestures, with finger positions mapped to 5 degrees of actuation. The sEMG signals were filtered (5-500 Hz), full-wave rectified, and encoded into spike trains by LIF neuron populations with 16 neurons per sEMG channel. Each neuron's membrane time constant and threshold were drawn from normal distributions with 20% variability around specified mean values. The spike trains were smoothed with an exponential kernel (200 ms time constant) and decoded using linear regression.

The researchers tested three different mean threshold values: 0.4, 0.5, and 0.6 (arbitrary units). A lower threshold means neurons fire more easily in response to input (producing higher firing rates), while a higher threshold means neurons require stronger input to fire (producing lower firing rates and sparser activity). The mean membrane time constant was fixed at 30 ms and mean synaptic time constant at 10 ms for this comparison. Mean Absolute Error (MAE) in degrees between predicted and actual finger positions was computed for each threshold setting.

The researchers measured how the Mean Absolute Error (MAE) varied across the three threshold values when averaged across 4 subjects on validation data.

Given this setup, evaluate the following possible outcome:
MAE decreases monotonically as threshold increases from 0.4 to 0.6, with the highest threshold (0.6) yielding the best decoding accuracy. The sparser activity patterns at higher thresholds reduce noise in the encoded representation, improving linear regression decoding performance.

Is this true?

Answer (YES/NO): NO